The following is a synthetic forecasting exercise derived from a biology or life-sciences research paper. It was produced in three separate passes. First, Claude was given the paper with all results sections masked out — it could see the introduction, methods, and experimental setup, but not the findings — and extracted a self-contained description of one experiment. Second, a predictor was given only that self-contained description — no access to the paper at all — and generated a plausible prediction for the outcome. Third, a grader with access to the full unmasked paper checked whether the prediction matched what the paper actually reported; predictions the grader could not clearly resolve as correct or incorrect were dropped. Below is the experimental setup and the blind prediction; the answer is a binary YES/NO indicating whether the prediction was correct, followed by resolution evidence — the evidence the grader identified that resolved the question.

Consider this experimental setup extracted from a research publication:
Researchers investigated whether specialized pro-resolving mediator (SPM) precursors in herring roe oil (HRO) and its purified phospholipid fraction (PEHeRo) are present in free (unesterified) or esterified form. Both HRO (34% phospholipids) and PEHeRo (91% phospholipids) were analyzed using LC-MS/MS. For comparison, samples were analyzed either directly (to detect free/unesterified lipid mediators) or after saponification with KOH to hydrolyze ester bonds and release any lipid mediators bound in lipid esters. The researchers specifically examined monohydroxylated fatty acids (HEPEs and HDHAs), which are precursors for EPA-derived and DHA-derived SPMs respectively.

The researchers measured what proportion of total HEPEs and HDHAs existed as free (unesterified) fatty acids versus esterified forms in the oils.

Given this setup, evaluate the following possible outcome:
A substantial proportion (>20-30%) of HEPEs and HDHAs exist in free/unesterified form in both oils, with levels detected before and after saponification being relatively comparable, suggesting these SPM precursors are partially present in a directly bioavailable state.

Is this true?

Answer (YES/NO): YES